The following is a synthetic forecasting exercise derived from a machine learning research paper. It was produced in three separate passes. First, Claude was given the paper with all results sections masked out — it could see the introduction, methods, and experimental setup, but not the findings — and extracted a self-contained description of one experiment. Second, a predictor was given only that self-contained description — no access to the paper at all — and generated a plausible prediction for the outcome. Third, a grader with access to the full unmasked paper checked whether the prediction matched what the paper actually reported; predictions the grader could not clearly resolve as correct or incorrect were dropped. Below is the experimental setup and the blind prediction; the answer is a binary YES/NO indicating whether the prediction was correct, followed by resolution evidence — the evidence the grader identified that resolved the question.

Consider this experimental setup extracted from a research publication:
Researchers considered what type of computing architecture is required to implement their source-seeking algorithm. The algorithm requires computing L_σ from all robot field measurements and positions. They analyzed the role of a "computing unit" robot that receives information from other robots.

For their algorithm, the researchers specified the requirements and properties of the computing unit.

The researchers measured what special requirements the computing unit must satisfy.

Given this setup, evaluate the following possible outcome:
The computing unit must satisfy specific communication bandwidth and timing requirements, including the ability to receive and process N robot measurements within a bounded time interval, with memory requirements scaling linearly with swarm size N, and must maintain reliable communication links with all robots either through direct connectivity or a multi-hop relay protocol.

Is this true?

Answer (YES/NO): NO